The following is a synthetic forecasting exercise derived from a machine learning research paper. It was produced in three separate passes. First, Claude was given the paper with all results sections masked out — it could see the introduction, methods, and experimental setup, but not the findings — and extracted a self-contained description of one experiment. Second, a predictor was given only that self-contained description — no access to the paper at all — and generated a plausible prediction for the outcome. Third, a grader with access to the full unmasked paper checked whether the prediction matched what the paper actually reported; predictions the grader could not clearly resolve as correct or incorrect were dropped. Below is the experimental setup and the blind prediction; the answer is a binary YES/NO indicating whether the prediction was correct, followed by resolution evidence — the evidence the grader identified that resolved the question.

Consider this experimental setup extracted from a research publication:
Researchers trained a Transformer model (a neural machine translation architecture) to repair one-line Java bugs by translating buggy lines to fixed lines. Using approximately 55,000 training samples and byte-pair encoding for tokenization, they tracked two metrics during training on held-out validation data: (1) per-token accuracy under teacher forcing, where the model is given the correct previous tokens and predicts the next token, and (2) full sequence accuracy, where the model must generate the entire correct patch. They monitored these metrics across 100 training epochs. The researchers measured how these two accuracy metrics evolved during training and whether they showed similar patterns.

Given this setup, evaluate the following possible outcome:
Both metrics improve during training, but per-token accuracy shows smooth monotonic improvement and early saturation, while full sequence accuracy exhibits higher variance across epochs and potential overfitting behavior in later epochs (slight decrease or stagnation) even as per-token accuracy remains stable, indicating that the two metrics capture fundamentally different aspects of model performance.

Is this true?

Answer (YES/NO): NO